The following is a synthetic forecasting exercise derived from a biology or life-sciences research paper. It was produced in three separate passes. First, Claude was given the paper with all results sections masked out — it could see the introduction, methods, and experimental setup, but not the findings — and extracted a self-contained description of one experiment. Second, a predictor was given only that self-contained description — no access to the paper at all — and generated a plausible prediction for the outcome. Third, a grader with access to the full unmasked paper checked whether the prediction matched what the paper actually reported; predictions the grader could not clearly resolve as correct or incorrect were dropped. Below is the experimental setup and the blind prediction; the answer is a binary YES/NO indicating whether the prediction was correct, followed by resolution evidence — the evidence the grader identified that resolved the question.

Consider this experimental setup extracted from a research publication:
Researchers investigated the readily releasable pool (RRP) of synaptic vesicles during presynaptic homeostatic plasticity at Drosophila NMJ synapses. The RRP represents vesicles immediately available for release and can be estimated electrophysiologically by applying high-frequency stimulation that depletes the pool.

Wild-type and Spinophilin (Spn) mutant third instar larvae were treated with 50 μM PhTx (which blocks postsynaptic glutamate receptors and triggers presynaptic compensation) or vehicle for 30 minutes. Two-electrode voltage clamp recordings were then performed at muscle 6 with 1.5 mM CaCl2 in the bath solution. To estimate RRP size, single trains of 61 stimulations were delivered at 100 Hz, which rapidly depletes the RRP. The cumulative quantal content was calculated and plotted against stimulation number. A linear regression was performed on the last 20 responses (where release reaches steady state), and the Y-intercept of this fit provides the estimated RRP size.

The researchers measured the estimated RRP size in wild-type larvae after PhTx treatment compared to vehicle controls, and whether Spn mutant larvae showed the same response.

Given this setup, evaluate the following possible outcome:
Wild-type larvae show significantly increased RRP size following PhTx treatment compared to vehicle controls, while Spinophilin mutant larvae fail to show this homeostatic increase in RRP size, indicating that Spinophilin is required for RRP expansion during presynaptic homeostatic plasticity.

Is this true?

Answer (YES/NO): YES